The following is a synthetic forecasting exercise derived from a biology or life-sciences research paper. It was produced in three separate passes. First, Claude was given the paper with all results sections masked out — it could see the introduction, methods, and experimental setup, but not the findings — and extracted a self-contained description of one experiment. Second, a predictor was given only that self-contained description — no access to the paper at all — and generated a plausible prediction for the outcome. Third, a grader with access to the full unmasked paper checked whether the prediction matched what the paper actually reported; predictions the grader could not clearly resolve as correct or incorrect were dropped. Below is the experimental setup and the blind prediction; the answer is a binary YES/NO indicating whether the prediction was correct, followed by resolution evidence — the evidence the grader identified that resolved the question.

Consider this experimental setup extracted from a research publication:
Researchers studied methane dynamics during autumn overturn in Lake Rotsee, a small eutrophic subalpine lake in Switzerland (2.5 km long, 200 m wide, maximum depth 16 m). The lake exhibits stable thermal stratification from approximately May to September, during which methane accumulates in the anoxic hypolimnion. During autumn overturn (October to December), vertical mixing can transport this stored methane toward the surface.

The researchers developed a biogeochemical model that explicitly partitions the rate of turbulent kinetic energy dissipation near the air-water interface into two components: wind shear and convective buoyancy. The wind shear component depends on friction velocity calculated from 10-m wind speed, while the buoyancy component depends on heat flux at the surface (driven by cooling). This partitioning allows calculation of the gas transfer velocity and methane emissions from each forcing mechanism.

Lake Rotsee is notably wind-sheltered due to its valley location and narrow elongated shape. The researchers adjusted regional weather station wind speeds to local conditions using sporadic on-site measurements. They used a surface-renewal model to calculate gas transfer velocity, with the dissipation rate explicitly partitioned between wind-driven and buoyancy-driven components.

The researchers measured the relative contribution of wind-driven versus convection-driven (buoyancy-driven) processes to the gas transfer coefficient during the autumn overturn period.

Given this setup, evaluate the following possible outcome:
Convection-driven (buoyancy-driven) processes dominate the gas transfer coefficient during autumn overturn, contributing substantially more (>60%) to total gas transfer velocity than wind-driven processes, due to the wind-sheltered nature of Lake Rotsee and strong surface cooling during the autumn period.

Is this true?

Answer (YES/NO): NO